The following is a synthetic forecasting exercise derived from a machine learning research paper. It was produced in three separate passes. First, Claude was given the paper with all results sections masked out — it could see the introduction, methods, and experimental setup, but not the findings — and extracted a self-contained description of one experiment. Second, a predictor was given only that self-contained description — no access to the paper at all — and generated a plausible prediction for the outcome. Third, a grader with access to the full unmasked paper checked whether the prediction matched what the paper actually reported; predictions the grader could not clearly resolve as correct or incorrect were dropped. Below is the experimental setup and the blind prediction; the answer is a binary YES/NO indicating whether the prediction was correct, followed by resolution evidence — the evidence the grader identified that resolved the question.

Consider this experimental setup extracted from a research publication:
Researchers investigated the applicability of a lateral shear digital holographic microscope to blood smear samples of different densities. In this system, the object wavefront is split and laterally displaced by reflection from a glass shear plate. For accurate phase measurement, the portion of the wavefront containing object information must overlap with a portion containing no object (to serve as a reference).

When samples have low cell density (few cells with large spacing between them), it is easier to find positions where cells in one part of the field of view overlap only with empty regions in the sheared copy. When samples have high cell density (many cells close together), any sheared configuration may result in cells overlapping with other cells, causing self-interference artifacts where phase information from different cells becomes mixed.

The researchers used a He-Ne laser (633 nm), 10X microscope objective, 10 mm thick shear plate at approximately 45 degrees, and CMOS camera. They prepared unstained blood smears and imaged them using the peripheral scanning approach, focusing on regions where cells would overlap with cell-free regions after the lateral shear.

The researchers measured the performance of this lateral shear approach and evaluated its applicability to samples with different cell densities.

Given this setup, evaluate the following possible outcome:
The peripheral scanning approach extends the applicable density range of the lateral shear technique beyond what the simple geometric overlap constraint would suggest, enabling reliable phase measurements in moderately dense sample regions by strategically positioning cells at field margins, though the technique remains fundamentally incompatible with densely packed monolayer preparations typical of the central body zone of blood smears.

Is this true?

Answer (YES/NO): NO